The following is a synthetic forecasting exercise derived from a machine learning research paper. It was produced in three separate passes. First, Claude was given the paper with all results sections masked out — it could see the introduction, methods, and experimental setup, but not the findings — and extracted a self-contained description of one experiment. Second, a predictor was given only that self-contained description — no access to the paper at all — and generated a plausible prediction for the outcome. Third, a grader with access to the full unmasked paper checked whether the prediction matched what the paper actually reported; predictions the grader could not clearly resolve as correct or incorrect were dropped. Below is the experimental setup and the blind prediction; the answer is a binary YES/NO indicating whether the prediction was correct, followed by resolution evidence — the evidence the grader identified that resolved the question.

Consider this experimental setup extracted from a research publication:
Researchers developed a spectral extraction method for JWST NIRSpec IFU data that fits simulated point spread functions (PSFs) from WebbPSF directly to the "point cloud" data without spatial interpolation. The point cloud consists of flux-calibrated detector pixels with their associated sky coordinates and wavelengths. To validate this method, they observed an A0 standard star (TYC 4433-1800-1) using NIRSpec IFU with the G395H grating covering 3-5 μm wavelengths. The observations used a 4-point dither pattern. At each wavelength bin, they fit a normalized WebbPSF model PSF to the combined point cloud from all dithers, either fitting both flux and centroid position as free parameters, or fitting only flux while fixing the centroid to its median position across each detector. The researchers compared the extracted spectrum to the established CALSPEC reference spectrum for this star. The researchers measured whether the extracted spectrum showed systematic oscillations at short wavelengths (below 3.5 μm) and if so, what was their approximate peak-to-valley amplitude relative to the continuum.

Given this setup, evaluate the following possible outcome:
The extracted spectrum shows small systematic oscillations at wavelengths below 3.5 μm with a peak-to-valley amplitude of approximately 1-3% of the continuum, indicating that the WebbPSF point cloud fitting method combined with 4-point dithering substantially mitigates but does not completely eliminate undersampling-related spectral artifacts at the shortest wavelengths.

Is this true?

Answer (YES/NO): NO